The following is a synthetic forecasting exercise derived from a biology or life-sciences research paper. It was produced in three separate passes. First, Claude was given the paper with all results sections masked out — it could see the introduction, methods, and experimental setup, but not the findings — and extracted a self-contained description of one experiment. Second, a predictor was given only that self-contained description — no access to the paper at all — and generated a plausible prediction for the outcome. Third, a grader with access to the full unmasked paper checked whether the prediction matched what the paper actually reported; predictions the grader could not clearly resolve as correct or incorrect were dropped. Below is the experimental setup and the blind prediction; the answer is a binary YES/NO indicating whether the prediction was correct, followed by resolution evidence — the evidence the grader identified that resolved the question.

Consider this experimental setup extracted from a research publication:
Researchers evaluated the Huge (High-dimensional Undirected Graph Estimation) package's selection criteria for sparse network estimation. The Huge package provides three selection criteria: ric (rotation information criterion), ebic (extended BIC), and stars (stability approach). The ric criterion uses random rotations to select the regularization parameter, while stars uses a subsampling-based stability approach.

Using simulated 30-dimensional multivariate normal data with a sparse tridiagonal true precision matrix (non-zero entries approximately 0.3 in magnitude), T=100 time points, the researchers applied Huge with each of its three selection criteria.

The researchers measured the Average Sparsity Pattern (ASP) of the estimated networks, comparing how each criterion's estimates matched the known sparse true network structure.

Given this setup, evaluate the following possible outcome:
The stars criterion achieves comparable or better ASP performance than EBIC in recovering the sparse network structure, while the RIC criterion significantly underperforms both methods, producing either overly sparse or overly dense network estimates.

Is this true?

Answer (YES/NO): NO